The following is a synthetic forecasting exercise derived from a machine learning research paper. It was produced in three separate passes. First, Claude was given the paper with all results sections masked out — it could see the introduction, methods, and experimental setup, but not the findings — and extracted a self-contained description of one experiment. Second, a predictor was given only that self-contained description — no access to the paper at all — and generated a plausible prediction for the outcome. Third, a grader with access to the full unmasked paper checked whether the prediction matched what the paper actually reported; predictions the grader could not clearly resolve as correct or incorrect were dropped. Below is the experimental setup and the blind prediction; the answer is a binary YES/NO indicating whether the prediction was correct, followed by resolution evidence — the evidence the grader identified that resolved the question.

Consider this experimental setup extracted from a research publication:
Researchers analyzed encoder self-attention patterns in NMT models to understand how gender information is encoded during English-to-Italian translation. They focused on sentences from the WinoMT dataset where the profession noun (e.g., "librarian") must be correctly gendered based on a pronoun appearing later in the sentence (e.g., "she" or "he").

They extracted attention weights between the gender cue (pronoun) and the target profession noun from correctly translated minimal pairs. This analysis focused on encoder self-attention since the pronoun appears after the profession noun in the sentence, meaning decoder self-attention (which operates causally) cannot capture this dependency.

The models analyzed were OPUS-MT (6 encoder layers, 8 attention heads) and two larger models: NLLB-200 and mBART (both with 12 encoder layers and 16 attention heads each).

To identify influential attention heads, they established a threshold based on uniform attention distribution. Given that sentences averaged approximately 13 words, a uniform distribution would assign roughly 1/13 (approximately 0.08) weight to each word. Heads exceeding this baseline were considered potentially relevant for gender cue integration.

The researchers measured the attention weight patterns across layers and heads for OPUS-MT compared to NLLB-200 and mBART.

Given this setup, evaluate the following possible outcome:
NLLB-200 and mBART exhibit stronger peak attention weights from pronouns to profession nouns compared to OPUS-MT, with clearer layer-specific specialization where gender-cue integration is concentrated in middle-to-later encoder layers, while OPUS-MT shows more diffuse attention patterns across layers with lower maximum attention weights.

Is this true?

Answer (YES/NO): NO